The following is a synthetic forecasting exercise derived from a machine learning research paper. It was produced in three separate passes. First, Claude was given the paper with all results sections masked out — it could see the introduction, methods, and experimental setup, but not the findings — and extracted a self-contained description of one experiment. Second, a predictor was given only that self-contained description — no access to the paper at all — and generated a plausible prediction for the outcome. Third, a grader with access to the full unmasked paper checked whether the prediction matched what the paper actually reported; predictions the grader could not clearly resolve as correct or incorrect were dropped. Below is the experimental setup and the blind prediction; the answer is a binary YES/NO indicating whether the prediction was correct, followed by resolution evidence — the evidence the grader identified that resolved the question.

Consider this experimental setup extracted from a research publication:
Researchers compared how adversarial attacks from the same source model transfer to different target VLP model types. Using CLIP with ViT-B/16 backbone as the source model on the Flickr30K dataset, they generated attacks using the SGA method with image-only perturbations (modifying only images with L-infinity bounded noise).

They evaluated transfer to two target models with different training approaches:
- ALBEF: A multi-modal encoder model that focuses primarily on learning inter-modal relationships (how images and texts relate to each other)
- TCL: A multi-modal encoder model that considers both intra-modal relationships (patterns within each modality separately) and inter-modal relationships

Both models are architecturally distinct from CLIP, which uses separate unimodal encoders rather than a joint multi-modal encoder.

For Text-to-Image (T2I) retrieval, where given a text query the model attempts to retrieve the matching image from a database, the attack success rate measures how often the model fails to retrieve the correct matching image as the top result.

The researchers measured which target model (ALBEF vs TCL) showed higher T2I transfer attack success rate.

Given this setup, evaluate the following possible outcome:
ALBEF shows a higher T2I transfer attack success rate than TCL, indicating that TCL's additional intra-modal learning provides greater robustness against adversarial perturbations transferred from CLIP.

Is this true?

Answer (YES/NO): NO